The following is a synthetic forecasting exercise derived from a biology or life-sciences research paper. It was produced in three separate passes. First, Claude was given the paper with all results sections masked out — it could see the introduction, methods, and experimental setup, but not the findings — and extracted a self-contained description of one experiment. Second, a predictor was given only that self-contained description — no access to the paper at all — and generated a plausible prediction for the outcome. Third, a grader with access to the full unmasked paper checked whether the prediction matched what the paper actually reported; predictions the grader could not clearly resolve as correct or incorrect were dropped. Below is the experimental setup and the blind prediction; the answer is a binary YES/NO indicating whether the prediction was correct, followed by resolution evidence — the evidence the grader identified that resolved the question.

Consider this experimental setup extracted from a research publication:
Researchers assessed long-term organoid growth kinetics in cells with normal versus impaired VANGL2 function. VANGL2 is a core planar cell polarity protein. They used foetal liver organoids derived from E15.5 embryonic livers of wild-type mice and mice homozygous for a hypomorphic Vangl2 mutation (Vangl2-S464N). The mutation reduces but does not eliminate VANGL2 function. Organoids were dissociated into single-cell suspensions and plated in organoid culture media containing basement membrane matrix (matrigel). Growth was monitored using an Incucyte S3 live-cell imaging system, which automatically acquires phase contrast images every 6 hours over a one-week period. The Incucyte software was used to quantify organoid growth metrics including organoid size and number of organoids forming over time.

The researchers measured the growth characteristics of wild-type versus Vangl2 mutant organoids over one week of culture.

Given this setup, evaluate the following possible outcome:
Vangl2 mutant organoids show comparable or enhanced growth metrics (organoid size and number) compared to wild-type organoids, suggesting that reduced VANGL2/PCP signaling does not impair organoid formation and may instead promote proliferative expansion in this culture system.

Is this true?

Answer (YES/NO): NO